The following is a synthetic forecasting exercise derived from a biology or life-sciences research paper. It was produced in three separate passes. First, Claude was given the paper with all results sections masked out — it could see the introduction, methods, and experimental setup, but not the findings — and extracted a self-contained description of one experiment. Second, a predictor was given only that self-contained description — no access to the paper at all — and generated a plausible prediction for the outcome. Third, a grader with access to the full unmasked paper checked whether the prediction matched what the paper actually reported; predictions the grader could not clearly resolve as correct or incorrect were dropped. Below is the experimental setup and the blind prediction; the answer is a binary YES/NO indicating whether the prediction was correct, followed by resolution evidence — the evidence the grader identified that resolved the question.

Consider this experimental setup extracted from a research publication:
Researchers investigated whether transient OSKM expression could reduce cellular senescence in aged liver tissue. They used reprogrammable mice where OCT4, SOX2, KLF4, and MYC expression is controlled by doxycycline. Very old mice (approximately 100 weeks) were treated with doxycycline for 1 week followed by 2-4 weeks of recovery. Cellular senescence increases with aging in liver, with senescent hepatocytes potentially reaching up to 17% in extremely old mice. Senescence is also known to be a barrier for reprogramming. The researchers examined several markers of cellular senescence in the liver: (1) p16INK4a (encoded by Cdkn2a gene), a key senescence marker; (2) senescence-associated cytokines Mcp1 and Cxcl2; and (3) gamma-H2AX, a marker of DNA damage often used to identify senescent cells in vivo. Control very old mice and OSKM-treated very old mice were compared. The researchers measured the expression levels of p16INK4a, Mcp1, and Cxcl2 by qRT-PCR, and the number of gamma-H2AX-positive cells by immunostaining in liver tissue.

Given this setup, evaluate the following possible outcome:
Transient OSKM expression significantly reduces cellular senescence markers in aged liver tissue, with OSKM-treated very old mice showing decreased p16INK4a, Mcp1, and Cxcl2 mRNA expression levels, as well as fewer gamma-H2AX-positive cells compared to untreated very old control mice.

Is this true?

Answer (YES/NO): NO